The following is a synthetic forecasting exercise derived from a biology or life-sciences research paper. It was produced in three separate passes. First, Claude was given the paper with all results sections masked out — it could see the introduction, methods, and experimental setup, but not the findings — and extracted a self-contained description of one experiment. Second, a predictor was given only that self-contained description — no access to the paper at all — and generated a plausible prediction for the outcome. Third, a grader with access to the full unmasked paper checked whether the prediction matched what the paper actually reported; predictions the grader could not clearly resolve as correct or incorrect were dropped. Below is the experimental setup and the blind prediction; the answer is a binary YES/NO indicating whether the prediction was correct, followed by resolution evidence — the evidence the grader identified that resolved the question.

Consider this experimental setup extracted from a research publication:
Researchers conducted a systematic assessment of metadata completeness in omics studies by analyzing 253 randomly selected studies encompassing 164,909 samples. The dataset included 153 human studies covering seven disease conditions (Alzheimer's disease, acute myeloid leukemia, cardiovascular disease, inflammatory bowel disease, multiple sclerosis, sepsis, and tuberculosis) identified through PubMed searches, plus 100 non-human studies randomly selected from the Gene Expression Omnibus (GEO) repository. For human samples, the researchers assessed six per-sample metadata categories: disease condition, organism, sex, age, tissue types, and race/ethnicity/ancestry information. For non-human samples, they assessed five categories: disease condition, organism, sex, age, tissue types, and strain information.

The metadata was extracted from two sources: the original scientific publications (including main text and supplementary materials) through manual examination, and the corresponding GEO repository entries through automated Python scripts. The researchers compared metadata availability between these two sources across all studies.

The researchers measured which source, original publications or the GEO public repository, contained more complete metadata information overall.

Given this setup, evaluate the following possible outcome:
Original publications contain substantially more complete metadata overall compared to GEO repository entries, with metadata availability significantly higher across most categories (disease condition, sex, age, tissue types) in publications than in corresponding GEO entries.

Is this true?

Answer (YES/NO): NO